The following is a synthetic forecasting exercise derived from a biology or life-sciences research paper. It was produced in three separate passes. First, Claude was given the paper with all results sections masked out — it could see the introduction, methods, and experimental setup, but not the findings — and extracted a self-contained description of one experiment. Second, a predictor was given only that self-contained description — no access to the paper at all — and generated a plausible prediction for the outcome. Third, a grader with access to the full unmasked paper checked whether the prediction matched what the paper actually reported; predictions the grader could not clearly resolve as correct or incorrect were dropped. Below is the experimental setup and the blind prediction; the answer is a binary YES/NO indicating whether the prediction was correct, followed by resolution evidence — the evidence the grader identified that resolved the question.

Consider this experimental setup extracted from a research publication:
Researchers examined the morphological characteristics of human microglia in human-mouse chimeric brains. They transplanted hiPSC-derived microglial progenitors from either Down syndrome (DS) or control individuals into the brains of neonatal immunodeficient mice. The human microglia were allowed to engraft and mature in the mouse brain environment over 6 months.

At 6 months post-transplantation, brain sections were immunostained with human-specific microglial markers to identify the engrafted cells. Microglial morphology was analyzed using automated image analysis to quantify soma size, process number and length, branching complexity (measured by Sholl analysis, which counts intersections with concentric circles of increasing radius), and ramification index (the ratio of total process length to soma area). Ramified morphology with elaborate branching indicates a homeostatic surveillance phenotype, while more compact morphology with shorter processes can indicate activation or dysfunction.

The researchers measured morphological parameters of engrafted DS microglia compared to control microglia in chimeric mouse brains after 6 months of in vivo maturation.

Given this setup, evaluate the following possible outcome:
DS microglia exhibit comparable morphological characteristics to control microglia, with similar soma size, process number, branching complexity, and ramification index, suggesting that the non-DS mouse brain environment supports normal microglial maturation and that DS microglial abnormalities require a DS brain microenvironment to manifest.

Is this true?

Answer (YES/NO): NO